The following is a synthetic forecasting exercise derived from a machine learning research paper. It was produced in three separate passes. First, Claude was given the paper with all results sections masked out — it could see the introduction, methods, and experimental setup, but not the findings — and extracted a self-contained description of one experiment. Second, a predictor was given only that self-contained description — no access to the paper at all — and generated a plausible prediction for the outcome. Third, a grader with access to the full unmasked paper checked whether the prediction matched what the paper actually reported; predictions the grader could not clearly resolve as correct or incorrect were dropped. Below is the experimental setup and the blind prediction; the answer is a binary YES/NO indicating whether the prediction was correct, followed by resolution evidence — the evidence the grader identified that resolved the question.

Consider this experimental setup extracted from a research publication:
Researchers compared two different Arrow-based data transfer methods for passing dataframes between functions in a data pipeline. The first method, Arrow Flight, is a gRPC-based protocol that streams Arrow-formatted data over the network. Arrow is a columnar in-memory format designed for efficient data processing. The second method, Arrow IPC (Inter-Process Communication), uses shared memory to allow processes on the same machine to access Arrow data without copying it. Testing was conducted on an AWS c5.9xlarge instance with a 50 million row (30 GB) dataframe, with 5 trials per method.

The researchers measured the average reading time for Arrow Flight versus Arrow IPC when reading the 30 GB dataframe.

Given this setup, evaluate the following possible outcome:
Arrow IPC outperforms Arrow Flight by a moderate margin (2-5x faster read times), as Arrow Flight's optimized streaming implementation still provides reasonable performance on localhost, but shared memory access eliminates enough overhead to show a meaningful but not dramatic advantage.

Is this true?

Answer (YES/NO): NO